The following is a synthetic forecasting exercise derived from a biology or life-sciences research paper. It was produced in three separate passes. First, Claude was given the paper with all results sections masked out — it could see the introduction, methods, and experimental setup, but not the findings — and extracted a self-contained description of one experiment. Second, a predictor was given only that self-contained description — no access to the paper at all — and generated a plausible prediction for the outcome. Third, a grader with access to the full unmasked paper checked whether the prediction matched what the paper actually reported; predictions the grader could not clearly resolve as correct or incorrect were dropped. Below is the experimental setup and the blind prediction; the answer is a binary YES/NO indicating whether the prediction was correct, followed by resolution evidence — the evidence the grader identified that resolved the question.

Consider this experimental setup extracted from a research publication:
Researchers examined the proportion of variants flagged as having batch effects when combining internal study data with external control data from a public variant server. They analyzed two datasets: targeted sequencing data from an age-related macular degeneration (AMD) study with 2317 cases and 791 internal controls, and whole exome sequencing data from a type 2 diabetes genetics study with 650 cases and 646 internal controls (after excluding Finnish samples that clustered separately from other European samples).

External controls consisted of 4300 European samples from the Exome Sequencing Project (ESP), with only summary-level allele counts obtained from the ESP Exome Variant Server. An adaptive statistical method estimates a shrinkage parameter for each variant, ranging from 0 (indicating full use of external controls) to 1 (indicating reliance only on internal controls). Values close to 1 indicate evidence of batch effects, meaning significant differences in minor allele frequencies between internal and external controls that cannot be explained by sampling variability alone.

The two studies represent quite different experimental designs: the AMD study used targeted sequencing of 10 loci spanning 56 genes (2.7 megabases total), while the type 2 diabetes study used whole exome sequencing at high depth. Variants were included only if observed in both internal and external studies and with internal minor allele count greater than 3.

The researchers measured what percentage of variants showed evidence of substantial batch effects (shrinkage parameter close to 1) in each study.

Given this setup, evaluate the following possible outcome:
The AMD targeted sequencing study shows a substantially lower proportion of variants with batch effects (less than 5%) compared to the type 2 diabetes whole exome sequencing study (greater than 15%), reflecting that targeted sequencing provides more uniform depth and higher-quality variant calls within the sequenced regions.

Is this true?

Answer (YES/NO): NO